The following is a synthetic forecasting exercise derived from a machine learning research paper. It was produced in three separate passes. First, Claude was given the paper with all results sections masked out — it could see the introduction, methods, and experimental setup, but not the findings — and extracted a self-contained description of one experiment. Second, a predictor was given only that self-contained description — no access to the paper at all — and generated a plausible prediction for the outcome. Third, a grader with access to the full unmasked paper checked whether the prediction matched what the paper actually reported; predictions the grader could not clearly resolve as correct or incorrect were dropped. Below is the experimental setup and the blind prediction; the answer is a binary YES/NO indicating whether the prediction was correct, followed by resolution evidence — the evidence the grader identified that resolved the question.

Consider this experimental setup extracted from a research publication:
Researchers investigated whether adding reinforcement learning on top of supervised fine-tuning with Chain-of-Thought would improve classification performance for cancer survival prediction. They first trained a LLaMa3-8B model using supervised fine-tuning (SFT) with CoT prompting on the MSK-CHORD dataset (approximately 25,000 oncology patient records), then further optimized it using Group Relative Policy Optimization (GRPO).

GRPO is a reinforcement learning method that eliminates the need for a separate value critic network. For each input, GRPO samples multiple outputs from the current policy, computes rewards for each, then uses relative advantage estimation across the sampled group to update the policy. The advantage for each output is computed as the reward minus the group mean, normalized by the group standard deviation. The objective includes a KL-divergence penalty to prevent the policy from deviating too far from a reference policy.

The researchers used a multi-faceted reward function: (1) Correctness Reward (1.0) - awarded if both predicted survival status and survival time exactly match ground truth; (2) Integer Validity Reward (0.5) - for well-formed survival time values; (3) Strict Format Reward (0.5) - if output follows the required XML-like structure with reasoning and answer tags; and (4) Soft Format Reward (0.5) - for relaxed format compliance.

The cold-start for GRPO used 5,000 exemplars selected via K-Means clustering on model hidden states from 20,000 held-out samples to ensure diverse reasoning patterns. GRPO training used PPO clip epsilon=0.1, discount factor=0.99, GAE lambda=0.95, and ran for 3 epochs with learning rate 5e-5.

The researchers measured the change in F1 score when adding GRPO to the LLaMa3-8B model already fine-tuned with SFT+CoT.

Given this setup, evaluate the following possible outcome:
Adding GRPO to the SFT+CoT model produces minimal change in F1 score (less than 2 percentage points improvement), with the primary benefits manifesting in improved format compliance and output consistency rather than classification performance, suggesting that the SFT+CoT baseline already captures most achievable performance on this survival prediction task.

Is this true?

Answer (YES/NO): NO